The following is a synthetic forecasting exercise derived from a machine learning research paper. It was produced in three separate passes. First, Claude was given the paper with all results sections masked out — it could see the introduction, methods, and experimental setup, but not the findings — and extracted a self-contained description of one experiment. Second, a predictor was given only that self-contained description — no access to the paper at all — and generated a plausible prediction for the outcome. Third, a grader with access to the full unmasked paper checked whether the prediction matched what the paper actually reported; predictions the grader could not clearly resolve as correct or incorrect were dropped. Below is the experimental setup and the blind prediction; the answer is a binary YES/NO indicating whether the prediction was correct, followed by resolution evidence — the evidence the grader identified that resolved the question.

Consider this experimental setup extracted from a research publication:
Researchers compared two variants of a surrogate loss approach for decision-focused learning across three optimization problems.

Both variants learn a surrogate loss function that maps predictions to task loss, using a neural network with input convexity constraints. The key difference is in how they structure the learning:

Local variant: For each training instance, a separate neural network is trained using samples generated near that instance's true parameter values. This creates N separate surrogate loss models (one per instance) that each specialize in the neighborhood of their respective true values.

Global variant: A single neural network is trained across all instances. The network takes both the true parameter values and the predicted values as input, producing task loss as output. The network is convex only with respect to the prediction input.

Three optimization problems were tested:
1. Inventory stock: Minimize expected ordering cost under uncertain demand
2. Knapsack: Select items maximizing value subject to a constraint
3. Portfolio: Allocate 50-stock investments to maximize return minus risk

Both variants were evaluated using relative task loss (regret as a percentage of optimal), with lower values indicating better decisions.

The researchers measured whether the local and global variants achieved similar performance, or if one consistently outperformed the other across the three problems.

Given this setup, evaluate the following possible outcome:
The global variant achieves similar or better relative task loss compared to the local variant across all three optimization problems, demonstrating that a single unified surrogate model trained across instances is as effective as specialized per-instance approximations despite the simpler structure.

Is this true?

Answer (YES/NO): NO